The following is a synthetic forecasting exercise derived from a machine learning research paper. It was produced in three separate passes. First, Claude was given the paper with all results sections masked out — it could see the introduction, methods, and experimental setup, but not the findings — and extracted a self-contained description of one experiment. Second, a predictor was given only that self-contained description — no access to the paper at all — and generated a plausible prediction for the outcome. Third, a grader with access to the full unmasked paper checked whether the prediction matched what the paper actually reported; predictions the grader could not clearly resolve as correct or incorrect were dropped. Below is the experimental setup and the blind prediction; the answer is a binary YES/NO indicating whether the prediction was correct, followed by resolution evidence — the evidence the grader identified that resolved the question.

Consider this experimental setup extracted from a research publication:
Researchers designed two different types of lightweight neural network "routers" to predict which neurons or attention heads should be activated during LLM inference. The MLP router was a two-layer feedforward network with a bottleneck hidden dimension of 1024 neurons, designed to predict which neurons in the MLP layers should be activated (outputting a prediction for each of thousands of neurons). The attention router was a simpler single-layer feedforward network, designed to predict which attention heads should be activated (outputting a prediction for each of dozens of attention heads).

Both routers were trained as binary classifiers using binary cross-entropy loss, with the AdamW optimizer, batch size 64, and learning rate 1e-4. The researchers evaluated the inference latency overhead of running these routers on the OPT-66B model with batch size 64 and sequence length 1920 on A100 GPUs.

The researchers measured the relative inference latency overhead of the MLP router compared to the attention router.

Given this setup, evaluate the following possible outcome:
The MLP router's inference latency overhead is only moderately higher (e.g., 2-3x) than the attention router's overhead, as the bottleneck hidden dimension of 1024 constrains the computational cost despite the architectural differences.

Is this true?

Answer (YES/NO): NO